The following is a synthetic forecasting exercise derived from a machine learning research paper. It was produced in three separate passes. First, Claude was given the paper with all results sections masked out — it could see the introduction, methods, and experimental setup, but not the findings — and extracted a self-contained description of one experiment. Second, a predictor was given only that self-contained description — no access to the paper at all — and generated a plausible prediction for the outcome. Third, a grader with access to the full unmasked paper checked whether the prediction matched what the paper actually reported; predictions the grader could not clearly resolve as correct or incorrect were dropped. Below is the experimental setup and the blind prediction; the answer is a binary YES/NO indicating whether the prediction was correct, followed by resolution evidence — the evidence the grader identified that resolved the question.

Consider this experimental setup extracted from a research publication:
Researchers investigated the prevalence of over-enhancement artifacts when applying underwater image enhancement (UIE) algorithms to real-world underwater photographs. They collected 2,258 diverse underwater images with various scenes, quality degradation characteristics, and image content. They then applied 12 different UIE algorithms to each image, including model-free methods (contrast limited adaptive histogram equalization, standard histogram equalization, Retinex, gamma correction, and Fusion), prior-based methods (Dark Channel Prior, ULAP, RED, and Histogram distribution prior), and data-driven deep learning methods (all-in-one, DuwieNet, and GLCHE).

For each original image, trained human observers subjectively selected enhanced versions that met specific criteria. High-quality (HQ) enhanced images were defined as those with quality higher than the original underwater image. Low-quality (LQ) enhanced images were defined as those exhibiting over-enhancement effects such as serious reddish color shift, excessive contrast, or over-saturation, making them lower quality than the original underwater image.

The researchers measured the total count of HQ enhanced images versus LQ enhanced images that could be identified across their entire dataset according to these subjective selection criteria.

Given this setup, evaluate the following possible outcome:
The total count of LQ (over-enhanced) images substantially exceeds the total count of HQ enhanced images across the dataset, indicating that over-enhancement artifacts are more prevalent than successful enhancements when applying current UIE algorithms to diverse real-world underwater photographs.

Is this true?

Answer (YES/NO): NO